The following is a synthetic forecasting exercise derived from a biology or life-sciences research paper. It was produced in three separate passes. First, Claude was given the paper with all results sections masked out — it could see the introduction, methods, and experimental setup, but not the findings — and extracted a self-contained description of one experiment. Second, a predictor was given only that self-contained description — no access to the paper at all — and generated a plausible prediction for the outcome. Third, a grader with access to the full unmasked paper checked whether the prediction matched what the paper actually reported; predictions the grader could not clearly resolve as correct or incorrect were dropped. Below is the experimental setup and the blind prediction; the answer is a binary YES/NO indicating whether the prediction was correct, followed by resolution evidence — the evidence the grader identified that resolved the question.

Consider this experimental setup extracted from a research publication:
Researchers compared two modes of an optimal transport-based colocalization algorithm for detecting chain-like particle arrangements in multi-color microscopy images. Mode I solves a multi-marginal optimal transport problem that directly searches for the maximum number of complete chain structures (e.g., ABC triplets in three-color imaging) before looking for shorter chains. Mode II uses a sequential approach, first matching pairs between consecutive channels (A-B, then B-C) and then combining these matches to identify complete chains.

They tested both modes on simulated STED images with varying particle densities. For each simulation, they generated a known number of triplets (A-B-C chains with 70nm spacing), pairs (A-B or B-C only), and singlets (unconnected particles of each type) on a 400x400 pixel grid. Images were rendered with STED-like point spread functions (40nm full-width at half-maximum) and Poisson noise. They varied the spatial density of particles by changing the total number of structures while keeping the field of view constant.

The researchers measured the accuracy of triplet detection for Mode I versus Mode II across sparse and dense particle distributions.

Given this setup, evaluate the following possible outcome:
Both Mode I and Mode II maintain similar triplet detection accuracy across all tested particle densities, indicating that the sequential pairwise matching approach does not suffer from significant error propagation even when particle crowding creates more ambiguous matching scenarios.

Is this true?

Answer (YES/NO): NO